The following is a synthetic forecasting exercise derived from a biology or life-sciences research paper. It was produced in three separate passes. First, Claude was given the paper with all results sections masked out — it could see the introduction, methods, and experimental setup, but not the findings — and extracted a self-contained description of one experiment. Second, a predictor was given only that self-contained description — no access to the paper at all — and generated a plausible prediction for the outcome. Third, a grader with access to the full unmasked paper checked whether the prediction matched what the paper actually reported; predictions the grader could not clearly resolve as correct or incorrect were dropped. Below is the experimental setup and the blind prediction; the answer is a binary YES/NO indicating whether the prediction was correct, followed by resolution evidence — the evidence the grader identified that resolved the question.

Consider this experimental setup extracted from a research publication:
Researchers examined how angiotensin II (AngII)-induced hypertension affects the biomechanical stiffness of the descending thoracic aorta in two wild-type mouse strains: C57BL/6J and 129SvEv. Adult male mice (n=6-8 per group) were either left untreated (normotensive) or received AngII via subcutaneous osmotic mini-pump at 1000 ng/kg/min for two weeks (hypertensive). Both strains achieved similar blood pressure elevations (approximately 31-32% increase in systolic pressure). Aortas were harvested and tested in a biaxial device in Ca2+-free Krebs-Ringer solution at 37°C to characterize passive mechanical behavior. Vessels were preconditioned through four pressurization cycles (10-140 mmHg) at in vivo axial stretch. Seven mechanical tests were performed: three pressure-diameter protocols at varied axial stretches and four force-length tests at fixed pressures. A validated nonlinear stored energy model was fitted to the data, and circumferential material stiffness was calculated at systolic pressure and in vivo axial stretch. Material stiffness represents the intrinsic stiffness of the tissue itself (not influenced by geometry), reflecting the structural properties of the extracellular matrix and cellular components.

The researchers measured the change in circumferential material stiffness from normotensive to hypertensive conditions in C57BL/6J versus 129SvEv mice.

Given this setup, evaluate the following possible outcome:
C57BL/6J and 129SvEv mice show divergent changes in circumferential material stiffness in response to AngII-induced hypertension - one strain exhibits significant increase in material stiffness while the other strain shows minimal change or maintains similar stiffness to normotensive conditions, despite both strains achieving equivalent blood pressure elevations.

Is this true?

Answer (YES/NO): NO